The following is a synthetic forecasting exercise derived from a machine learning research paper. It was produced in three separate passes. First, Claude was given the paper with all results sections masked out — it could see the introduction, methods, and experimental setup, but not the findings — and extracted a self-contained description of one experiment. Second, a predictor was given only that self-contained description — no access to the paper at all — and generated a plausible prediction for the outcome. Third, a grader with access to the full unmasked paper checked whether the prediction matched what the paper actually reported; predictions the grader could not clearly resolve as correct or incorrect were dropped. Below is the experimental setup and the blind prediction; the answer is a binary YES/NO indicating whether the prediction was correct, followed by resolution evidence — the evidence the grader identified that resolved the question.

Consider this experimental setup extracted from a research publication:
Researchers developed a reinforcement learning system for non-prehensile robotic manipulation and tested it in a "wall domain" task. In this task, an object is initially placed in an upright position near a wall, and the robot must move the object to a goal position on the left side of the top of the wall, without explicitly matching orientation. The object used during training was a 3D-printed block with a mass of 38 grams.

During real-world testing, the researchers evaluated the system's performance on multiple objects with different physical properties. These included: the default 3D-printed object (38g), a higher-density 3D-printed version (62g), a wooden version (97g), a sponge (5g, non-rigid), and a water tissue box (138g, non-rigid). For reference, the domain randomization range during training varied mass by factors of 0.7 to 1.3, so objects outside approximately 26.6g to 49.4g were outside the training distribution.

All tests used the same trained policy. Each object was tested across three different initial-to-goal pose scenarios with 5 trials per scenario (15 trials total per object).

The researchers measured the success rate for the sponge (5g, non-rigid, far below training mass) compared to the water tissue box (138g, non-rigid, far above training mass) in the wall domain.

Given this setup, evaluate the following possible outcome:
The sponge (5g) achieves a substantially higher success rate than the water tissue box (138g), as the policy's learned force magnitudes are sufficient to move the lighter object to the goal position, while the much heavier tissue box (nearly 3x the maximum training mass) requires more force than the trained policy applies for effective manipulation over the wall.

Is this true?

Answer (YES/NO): YES